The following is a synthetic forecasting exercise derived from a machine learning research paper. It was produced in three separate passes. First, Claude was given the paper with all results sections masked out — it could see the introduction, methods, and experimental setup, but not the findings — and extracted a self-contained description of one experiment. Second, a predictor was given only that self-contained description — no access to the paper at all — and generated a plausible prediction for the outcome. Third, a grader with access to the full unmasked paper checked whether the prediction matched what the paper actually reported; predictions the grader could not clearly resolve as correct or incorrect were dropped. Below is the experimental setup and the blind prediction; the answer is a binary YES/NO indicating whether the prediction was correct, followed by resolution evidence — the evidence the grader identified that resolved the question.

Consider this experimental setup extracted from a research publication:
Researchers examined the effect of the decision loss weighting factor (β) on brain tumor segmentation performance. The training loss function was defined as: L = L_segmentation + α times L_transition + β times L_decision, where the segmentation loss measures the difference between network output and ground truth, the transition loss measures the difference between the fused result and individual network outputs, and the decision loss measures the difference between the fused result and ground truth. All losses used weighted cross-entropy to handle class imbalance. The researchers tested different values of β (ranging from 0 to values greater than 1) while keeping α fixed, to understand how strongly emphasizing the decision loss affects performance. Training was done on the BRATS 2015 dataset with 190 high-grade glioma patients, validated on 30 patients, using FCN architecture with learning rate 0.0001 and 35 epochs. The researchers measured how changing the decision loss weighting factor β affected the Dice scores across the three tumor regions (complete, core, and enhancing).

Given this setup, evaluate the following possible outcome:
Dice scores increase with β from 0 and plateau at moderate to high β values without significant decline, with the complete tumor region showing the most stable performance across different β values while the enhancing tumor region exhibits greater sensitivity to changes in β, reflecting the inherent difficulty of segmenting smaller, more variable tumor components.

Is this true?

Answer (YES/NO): NO